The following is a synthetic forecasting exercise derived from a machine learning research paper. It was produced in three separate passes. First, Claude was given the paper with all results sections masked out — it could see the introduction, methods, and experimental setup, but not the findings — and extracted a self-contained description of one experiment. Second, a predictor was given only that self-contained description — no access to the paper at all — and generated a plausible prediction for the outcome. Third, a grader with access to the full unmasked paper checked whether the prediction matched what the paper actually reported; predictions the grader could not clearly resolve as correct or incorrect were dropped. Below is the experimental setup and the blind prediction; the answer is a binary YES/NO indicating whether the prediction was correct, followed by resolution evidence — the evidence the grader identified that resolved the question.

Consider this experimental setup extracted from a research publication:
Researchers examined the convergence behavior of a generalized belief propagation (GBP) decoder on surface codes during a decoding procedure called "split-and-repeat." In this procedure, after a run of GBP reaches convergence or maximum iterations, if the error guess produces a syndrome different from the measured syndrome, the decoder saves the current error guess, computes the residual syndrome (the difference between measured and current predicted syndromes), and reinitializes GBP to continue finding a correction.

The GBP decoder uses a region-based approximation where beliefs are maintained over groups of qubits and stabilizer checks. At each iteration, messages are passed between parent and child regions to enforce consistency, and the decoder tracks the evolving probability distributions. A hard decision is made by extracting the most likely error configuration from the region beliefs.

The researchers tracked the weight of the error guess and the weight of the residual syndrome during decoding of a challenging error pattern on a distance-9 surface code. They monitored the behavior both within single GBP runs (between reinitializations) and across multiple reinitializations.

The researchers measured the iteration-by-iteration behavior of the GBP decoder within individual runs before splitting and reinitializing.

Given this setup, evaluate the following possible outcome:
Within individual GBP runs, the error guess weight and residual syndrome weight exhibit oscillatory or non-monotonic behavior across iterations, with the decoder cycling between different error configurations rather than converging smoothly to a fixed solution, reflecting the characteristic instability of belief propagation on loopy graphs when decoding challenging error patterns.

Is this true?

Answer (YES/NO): YES